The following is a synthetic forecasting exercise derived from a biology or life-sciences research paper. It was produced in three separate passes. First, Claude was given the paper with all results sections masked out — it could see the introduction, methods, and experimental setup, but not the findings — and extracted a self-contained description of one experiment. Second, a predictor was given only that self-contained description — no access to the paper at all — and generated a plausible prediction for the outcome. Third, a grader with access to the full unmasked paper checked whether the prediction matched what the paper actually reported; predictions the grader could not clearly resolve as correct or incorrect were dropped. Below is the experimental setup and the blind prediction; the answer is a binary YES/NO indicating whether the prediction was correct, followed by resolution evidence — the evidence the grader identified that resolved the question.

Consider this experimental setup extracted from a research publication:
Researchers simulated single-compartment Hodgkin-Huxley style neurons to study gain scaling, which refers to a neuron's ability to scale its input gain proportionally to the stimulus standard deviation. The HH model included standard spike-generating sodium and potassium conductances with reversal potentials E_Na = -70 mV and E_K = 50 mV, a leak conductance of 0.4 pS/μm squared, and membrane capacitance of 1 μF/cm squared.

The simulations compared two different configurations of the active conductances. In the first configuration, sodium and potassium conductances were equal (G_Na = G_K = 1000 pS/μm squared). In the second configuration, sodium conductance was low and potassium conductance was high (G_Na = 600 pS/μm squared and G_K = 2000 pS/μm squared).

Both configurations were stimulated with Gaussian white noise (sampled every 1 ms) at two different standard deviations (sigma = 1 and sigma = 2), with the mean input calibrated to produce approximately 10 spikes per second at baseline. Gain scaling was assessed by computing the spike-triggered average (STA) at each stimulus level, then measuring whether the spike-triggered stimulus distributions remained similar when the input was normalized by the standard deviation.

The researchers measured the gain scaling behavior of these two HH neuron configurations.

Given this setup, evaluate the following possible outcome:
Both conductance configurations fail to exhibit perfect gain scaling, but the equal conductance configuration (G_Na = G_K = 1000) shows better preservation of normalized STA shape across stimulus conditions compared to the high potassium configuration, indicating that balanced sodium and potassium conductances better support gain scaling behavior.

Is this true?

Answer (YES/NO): NO